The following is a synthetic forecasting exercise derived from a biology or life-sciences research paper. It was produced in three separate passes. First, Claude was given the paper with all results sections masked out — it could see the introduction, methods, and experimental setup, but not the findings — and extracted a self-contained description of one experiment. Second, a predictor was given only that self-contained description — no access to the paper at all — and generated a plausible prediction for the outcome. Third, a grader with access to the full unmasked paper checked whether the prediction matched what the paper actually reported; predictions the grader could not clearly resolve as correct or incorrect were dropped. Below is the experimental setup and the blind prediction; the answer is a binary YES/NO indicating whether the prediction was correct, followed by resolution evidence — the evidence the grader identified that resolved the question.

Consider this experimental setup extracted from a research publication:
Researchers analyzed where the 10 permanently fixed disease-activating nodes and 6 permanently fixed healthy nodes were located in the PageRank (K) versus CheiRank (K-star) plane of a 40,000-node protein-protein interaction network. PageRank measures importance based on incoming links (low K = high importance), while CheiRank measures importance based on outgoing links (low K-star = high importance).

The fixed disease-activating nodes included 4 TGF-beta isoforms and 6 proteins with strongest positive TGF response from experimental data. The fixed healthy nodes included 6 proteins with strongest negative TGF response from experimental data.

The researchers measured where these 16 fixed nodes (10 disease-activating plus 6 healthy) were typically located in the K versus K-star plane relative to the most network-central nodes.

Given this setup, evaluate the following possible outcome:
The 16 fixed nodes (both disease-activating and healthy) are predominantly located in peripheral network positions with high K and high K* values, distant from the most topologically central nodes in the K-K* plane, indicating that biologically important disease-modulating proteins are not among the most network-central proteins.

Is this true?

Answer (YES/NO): YES